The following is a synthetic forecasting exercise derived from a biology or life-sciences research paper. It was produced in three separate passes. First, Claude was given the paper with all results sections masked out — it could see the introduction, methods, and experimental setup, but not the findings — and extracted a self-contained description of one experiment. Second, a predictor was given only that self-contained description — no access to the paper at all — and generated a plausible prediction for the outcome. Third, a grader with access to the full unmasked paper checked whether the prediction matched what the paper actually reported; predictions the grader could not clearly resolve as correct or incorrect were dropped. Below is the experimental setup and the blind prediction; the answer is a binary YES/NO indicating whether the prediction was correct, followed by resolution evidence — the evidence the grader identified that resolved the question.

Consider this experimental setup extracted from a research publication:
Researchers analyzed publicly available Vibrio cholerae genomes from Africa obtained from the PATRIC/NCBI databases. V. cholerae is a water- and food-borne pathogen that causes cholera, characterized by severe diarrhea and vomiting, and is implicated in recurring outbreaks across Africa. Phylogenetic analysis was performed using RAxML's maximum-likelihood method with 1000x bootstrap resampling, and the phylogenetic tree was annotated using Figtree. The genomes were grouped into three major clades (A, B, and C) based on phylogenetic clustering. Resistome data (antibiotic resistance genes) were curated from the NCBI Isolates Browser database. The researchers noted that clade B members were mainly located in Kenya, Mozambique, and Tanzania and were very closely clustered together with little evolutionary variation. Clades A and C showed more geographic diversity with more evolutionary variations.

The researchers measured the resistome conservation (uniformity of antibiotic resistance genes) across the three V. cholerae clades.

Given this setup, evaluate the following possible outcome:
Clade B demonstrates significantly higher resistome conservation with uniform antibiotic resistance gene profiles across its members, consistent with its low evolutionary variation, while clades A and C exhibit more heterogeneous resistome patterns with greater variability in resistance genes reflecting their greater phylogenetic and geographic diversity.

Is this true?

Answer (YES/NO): NO